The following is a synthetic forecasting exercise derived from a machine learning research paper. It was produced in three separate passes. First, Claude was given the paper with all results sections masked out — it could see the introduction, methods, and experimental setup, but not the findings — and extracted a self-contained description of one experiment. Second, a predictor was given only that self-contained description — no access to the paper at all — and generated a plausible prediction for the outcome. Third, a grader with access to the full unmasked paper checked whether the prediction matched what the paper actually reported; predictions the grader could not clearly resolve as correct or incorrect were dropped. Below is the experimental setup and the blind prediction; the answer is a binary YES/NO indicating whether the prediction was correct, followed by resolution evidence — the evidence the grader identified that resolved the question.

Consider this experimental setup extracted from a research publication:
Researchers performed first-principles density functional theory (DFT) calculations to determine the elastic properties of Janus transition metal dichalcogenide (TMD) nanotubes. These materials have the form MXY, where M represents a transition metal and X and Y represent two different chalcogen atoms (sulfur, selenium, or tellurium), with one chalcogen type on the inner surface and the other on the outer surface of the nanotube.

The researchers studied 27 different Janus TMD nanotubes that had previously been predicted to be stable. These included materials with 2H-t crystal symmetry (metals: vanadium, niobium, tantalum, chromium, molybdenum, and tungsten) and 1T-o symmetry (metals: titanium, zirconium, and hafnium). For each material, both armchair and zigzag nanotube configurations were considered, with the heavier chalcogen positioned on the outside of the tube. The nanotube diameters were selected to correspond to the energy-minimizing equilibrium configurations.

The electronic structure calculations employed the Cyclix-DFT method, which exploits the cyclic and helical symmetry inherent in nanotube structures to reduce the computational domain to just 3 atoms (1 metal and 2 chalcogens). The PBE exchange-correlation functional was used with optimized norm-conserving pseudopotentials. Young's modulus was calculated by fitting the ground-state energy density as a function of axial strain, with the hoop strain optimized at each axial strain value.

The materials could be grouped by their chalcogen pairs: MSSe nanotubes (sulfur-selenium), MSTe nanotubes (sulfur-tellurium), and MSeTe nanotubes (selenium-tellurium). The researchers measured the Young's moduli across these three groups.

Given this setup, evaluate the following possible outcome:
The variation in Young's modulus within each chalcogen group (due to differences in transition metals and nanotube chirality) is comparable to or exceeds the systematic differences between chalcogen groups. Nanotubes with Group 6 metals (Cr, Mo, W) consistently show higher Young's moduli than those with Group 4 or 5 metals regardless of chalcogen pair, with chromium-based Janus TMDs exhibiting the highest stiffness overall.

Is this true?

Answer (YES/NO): NO